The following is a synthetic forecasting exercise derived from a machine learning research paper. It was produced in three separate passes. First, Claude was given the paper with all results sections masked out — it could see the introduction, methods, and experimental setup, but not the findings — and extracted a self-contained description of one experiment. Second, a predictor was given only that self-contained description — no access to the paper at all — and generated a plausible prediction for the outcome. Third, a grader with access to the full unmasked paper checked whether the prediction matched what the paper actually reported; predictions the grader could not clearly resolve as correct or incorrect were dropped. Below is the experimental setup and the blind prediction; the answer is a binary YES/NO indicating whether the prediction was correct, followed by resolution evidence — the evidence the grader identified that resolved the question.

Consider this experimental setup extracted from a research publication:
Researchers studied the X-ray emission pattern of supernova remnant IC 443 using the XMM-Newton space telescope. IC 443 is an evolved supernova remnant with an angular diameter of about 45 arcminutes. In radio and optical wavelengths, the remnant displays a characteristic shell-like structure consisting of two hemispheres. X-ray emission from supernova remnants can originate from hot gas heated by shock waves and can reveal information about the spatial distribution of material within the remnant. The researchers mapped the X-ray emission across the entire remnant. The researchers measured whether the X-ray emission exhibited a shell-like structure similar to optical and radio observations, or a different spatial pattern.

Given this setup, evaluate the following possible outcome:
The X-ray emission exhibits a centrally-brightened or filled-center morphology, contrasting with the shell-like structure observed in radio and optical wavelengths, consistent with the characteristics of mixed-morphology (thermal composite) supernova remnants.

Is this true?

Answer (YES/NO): YES